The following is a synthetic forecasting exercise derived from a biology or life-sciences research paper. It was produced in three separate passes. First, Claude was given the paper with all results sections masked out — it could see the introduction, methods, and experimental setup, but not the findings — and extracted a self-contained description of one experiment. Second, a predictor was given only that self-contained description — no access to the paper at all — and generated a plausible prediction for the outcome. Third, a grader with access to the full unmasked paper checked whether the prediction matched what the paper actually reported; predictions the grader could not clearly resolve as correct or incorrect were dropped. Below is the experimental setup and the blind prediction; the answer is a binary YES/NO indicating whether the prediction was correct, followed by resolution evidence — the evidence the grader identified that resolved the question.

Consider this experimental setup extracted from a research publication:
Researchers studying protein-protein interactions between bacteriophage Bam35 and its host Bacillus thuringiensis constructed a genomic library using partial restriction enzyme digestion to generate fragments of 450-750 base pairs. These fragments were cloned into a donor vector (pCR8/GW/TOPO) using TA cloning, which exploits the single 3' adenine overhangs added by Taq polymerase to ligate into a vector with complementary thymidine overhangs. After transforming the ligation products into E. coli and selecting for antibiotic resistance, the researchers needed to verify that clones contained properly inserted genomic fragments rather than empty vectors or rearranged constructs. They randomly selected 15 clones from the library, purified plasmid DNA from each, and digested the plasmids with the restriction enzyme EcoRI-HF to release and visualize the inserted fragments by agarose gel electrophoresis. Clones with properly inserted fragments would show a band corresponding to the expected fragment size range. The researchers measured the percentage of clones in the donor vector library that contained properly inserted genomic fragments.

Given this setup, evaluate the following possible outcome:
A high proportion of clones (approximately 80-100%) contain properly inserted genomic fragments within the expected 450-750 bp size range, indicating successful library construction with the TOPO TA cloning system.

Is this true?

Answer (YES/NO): YES